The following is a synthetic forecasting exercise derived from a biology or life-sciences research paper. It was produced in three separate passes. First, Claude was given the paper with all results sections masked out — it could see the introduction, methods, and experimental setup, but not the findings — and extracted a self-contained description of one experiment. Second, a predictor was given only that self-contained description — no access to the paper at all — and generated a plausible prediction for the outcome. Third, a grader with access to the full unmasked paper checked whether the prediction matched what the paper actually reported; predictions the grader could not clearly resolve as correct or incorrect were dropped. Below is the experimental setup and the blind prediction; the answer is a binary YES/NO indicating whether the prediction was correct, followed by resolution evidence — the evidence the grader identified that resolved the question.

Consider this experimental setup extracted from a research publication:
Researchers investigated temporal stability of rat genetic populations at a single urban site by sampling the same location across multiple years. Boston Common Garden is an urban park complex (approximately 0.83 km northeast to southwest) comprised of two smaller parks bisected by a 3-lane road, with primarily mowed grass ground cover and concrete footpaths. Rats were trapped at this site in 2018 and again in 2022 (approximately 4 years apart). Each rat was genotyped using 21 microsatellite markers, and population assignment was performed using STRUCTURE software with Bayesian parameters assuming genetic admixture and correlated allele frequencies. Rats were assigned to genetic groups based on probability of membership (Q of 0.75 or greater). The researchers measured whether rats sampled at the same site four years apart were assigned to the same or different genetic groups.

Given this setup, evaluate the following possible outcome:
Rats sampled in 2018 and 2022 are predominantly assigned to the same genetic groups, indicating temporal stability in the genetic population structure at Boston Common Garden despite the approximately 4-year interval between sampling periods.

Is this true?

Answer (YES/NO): NO